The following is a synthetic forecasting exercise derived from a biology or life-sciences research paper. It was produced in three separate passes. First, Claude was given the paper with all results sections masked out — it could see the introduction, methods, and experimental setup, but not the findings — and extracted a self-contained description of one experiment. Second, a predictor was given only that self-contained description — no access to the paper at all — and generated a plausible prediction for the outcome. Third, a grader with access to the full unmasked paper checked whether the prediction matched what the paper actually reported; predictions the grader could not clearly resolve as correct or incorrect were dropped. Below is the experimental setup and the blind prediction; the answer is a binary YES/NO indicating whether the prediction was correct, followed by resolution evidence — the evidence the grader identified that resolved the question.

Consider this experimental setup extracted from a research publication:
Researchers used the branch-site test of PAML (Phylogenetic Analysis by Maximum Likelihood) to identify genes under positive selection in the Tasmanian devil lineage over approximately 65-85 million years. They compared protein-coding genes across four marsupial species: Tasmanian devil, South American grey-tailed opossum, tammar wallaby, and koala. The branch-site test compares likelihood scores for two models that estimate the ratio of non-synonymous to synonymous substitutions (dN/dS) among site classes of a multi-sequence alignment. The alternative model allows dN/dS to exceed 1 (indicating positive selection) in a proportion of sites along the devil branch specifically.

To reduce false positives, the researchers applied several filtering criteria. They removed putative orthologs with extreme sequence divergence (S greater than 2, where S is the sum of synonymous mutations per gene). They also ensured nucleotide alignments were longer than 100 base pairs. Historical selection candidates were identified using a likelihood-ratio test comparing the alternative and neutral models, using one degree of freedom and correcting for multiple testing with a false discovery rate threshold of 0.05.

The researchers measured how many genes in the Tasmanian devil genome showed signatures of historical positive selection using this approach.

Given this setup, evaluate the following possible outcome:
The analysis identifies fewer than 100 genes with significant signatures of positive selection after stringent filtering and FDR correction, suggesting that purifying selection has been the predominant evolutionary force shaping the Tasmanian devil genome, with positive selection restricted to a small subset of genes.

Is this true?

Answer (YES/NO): NO